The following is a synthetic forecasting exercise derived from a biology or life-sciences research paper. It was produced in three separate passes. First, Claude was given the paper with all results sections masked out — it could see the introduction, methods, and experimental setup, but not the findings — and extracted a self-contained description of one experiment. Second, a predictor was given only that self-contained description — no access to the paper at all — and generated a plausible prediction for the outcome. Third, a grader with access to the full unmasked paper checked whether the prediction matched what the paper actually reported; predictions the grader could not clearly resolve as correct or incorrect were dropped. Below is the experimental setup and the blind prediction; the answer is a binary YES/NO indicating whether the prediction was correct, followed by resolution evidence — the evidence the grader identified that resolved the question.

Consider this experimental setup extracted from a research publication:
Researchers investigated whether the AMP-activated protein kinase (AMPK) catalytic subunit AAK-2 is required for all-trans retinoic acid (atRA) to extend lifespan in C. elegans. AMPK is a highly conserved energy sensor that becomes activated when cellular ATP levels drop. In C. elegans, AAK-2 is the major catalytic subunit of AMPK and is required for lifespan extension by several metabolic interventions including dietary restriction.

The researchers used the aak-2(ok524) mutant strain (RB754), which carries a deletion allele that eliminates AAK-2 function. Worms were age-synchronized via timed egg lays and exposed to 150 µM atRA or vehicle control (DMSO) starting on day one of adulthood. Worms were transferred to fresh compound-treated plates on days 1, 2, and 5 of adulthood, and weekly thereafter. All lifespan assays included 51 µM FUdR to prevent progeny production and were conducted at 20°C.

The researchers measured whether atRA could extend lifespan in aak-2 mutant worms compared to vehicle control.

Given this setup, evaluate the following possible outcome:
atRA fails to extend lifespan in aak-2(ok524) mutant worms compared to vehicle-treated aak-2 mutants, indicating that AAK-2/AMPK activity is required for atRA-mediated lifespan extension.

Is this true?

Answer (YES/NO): YES